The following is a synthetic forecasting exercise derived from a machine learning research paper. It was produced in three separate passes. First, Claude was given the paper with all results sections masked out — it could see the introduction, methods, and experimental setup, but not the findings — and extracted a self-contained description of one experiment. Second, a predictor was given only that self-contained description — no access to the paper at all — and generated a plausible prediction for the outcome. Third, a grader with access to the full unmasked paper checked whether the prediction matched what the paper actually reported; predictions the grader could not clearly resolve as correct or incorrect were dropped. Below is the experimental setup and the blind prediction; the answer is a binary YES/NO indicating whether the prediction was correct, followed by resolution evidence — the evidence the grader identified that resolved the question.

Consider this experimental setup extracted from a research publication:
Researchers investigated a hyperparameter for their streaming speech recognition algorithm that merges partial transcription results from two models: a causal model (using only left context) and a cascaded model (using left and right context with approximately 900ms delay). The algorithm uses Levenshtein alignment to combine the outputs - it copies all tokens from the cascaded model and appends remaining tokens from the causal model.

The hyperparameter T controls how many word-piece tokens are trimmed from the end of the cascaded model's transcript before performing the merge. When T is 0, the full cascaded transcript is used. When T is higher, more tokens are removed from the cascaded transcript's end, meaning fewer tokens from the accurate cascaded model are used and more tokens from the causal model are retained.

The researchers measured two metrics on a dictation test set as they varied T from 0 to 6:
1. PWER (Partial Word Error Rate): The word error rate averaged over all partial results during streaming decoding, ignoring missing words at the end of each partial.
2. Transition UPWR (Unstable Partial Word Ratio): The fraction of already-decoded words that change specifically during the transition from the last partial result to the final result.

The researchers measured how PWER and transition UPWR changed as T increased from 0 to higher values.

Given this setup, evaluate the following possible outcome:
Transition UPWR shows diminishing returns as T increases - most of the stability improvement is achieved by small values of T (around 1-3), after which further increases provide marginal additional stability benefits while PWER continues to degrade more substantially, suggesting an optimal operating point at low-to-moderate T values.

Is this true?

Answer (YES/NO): NO